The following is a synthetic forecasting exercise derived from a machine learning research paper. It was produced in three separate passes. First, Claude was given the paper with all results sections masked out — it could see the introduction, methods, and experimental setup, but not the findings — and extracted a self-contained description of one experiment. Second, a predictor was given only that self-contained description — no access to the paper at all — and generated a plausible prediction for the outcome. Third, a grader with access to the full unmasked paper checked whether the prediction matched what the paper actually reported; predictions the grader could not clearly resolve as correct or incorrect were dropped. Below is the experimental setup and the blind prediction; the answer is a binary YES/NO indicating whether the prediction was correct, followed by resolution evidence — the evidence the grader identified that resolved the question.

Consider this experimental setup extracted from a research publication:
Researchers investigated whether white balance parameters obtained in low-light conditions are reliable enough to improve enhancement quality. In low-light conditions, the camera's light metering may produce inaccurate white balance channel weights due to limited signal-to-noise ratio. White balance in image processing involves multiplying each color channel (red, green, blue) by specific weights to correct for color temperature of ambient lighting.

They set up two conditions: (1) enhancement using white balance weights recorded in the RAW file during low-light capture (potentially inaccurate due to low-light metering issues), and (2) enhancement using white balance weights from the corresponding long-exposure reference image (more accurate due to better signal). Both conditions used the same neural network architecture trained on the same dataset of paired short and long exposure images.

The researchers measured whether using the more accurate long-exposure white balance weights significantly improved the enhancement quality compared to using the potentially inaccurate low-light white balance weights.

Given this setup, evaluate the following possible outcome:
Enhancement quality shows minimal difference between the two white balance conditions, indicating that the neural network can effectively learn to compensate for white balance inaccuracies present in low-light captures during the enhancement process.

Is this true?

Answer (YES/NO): NO